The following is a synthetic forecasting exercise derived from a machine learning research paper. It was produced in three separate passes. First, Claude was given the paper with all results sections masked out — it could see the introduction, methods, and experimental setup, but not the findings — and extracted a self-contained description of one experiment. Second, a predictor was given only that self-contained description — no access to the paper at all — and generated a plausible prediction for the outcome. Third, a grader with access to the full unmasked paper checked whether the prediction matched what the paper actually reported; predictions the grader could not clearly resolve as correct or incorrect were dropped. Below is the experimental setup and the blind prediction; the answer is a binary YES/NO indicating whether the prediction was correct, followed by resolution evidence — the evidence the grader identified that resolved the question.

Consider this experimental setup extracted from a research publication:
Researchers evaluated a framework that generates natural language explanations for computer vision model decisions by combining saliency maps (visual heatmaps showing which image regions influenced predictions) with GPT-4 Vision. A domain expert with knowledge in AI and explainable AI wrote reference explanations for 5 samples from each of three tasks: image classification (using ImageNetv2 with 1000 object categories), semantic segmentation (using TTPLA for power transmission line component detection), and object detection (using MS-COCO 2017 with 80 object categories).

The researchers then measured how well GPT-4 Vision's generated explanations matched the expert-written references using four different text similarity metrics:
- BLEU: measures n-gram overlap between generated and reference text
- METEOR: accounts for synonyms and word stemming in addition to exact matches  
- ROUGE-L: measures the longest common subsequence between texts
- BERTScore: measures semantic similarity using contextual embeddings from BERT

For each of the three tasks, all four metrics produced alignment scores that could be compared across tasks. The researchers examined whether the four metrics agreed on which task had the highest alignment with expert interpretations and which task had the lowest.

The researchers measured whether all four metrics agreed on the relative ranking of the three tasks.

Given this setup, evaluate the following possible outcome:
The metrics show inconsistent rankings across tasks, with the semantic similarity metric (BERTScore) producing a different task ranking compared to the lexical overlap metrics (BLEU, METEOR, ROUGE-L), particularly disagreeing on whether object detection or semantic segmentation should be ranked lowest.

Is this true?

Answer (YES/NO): NO